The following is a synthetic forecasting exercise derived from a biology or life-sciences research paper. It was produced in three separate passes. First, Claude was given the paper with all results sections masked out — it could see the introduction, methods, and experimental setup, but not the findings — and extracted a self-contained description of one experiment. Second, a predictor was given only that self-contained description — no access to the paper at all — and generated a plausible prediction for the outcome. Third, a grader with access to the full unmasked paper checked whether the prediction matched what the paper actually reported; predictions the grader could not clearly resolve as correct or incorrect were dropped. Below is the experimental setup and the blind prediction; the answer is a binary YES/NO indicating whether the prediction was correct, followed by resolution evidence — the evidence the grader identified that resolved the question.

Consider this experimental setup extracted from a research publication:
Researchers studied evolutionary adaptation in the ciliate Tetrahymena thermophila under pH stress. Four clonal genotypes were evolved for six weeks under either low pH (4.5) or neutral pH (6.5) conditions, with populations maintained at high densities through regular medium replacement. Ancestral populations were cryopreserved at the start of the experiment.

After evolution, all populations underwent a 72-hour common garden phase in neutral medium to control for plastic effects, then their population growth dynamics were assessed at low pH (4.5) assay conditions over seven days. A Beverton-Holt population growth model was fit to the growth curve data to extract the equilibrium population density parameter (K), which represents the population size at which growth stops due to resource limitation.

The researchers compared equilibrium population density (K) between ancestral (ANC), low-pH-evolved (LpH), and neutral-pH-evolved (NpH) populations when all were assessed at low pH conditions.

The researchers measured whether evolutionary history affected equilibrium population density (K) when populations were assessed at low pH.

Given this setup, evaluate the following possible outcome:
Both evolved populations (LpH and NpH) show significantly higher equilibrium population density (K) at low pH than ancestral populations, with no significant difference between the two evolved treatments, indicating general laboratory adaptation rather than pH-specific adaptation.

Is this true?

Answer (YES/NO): NO